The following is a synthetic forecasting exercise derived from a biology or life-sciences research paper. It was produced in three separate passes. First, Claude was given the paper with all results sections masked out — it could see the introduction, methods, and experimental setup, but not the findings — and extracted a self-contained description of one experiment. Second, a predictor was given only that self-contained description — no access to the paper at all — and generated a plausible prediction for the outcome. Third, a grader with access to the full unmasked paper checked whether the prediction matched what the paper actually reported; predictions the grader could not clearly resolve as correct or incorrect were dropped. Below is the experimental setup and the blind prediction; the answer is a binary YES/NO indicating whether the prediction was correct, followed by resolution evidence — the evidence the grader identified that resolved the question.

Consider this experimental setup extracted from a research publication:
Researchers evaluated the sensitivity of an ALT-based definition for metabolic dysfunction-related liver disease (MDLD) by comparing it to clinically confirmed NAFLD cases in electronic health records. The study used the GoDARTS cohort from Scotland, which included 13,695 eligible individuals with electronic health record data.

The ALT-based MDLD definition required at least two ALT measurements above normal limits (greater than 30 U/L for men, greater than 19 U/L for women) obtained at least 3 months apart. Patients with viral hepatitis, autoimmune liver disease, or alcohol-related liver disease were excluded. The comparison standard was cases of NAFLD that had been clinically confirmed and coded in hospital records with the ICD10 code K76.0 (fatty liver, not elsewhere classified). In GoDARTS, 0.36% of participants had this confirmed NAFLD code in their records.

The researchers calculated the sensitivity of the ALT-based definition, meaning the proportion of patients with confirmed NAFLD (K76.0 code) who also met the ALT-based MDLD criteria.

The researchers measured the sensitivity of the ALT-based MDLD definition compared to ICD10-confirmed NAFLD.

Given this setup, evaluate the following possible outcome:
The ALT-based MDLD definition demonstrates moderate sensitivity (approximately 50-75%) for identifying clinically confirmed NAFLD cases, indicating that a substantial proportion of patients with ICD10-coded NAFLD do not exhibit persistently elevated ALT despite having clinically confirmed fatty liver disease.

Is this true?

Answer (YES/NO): NO